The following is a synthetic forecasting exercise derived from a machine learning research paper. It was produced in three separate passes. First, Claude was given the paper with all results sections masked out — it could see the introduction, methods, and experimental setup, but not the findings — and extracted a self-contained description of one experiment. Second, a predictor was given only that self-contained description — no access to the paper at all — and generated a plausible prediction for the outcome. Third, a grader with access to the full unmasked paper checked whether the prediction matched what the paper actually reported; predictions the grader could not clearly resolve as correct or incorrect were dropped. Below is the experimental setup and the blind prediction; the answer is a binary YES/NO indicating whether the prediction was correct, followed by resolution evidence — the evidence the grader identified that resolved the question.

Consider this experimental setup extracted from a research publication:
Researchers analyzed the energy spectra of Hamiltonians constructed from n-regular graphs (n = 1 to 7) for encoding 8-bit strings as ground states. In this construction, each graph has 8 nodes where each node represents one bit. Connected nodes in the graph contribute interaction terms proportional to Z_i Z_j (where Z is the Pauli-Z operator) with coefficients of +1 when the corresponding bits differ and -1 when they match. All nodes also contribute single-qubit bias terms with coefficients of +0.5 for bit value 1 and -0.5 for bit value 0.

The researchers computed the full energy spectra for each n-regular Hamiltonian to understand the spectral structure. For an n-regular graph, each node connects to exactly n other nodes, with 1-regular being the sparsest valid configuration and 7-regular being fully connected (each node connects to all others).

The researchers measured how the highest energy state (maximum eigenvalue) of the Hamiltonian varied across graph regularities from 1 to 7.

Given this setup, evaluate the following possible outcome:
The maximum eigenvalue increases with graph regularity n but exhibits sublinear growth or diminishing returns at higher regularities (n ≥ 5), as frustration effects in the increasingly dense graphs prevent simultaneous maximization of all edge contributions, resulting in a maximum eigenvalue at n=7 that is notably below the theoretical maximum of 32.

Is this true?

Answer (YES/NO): NO